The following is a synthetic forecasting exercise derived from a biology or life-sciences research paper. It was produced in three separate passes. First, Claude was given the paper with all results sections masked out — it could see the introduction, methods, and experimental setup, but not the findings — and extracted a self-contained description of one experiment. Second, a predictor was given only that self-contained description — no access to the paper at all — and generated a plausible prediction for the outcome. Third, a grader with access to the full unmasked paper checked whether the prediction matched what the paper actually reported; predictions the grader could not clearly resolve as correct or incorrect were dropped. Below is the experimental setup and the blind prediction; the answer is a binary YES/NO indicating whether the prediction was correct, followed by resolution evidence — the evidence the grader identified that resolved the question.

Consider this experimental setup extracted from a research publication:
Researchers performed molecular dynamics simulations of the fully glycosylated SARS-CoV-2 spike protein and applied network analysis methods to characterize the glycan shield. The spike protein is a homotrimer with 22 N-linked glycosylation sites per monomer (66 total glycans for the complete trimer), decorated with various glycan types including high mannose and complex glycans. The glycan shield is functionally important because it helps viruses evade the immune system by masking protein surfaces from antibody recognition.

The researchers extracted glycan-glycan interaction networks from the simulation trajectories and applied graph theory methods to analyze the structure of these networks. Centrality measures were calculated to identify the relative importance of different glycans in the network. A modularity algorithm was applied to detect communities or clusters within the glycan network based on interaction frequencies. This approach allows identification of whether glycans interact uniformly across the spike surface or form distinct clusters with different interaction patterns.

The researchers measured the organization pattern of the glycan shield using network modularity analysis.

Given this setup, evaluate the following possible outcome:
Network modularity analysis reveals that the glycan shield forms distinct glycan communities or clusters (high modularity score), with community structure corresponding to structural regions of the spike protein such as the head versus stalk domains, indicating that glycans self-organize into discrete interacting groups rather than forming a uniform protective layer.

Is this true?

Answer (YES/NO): YES